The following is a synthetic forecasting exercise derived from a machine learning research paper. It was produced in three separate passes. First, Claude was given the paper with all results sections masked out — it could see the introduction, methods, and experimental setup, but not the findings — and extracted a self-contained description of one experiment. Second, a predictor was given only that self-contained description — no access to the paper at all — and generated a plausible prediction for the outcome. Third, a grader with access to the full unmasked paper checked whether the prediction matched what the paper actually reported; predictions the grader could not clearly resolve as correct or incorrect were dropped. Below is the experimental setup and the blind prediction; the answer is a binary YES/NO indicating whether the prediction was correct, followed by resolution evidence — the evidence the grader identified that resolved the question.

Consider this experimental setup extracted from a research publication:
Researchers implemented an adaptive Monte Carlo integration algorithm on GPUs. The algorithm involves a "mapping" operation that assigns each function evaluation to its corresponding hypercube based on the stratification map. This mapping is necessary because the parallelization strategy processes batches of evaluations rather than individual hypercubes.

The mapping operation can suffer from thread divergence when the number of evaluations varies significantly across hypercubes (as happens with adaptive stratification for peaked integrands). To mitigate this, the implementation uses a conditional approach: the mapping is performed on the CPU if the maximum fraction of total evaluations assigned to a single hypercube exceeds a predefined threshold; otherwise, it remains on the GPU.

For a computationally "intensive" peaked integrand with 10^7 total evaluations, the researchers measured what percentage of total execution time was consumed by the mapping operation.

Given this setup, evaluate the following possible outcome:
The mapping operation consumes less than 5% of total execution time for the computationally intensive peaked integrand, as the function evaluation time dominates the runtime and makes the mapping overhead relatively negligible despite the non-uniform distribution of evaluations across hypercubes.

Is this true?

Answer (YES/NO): YES